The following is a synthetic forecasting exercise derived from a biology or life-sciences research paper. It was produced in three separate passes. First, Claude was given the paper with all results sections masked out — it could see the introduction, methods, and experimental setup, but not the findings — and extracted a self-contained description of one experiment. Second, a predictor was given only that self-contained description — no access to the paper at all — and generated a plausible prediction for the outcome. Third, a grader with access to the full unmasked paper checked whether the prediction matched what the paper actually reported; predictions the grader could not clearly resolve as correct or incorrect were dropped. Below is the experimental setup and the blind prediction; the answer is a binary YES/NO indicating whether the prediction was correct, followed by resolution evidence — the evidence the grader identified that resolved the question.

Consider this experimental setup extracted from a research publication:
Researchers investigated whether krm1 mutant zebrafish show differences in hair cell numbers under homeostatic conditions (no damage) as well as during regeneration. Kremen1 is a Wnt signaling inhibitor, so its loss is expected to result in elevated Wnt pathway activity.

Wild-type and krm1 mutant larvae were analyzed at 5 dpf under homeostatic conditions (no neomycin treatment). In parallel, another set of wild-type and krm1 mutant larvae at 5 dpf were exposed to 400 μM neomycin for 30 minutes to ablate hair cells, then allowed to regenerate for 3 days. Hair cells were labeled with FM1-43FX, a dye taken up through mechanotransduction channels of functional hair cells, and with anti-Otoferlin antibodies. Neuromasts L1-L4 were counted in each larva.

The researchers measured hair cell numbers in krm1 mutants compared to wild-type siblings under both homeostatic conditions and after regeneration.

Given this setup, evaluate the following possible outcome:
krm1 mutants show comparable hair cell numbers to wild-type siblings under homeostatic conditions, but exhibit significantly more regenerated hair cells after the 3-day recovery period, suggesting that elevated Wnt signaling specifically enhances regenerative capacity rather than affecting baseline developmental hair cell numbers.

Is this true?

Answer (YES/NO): NO